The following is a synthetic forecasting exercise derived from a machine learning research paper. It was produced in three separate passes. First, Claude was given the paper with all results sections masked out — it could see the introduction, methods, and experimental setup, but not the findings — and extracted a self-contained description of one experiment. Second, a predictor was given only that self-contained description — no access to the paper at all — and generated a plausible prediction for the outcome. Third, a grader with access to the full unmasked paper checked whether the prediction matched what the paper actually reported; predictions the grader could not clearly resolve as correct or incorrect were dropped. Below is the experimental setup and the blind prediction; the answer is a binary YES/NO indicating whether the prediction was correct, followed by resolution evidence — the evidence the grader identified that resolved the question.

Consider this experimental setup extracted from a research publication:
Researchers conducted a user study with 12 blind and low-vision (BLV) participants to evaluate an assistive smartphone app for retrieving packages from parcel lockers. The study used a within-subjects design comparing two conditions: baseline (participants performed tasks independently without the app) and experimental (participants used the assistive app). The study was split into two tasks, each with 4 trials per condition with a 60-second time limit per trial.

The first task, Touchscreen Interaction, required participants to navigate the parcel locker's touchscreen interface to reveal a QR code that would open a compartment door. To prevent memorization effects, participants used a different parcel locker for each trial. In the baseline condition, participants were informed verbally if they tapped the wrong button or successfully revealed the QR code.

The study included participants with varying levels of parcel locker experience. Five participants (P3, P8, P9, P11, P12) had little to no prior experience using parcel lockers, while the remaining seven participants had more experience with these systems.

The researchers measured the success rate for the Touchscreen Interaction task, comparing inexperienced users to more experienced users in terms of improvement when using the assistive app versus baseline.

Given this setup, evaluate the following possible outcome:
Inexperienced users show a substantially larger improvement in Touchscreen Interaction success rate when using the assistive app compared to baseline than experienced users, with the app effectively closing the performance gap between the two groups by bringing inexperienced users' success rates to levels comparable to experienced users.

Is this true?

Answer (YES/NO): NO